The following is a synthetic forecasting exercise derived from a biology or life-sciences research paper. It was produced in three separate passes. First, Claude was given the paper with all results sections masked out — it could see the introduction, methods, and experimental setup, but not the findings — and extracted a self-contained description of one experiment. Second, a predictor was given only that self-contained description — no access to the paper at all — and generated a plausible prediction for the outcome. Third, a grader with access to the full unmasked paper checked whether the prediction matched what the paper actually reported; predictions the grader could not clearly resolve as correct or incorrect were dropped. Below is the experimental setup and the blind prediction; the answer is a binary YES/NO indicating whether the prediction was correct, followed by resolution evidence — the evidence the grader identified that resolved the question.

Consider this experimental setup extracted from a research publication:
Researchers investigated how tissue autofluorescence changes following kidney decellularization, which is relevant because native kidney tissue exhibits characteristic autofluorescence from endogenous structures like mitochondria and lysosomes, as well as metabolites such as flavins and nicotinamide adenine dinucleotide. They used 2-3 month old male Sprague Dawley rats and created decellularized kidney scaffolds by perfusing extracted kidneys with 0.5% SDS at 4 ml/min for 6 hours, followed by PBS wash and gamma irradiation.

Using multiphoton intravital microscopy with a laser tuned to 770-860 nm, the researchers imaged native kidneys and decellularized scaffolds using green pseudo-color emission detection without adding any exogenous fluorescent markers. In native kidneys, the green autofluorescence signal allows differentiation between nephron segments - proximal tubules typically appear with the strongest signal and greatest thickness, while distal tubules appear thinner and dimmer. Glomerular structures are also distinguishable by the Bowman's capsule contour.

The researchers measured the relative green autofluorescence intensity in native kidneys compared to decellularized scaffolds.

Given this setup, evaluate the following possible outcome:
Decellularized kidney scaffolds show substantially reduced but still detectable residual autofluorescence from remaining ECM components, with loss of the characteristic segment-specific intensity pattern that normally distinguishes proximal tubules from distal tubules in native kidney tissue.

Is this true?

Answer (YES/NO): YES